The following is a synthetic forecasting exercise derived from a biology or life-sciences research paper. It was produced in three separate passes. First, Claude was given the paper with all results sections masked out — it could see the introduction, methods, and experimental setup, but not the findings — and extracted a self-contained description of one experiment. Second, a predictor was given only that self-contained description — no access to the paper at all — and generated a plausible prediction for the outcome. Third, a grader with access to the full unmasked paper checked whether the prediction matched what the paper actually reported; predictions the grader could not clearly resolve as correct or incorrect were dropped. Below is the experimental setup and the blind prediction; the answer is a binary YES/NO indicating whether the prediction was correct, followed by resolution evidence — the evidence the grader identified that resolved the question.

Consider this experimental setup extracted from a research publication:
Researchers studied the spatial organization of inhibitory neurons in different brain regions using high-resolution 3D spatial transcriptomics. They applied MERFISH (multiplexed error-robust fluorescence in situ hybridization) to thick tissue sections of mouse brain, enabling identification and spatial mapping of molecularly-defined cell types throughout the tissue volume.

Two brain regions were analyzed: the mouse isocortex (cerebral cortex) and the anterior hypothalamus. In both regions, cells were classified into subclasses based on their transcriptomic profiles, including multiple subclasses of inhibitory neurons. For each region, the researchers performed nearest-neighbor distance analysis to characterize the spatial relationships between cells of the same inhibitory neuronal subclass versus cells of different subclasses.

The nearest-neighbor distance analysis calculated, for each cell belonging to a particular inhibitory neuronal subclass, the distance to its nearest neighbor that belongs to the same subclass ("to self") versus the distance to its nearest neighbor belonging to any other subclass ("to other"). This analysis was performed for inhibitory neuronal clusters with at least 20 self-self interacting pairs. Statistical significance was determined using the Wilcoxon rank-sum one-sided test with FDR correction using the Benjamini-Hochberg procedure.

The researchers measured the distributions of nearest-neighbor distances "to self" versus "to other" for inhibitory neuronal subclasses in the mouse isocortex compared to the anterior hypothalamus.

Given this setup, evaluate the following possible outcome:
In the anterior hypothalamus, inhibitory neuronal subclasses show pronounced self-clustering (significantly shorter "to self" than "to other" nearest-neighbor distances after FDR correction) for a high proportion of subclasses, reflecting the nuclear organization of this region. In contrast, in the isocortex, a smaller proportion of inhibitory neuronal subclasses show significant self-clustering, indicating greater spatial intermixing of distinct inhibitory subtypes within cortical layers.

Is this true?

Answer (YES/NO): NO